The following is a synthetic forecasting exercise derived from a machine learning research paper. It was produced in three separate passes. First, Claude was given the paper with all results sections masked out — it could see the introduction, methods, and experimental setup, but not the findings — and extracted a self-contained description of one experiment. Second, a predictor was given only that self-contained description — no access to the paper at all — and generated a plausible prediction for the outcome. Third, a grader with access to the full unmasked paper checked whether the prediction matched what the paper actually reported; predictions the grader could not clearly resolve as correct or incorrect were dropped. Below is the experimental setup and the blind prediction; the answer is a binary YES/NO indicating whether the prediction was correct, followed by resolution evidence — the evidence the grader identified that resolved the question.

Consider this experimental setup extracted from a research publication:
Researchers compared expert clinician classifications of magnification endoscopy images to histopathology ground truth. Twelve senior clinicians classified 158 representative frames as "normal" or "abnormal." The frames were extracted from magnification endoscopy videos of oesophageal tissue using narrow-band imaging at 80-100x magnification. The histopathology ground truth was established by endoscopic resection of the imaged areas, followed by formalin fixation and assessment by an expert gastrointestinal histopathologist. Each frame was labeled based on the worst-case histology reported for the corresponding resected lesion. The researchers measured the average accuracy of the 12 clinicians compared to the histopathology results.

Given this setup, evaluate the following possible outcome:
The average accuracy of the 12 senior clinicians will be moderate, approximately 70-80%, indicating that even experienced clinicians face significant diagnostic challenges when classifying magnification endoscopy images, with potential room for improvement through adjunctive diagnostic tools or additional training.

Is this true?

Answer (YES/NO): NO